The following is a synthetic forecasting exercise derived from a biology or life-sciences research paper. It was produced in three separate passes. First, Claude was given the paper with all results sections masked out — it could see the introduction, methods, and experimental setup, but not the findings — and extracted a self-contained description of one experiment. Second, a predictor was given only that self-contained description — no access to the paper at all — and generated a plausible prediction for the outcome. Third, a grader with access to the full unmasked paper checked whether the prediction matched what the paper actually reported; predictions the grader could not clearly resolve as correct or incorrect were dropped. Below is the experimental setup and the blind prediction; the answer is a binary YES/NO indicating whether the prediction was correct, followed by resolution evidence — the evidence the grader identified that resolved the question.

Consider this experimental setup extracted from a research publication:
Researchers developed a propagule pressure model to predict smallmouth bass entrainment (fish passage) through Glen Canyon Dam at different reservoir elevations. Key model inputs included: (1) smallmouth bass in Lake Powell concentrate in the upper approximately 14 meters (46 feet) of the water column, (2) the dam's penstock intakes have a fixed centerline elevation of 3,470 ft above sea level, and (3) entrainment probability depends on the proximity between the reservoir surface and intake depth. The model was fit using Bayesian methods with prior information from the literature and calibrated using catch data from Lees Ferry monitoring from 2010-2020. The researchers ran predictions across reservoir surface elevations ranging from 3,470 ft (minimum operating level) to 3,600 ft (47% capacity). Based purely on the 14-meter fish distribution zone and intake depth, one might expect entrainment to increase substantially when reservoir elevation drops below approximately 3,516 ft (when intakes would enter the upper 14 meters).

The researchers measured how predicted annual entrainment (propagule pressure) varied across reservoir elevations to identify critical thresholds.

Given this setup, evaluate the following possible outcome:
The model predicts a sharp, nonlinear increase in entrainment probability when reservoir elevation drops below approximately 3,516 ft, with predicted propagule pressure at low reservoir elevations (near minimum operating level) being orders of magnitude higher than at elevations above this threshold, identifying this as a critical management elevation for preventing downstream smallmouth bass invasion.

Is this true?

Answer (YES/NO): NO